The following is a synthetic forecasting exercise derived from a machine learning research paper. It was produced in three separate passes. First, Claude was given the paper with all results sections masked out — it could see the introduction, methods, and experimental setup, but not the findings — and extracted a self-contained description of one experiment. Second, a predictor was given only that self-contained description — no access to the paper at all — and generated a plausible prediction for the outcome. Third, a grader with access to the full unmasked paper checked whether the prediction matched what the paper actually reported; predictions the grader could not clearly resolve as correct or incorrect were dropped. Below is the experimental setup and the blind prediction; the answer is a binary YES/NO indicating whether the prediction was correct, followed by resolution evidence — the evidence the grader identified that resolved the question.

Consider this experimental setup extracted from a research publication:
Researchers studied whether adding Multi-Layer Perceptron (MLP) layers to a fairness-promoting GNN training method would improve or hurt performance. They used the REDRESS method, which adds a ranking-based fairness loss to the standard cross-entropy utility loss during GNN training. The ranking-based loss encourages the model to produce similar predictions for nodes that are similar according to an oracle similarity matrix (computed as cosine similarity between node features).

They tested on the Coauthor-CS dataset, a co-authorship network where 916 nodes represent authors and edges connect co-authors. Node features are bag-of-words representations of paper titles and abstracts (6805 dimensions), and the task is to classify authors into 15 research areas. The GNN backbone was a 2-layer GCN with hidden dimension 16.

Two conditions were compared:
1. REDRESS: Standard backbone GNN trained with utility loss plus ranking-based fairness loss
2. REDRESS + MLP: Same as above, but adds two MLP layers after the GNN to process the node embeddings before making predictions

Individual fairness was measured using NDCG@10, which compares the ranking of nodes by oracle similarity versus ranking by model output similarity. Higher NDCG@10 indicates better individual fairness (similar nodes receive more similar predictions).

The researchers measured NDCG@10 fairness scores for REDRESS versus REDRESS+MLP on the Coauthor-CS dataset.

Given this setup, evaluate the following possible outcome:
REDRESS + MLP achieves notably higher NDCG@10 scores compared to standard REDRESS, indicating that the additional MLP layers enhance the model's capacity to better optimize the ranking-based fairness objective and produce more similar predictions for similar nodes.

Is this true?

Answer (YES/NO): NO